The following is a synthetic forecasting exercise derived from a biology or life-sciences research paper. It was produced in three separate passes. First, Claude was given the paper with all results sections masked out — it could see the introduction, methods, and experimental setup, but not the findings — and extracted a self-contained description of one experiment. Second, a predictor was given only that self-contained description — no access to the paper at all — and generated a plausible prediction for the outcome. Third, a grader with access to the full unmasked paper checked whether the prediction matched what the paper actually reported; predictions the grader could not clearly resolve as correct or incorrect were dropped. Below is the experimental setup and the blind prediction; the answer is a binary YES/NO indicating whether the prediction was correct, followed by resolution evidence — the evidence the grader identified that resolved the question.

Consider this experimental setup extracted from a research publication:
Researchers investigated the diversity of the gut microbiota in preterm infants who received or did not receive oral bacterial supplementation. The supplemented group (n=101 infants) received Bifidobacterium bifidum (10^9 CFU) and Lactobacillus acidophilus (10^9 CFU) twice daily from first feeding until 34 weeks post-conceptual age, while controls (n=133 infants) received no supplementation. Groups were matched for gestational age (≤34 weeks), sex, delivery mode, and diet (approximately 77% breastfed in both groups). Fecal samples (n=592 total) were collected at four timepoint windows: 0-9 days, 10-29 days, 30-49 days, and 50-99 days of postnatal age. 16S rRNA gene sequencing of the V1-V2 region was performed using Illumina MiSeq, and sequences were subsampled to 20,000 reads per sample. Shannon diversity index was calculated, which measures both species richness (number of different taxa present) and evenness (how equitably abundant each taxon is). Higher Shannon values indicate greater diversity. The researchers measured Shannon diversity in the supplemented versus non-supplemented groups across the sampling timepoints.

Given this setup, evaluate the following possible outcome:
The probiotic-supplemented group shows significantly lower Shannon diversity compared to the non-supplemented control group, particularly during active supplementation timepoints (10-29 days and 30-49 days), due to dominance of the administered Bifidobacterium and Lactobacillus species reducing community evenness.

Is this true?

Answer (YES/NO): NO